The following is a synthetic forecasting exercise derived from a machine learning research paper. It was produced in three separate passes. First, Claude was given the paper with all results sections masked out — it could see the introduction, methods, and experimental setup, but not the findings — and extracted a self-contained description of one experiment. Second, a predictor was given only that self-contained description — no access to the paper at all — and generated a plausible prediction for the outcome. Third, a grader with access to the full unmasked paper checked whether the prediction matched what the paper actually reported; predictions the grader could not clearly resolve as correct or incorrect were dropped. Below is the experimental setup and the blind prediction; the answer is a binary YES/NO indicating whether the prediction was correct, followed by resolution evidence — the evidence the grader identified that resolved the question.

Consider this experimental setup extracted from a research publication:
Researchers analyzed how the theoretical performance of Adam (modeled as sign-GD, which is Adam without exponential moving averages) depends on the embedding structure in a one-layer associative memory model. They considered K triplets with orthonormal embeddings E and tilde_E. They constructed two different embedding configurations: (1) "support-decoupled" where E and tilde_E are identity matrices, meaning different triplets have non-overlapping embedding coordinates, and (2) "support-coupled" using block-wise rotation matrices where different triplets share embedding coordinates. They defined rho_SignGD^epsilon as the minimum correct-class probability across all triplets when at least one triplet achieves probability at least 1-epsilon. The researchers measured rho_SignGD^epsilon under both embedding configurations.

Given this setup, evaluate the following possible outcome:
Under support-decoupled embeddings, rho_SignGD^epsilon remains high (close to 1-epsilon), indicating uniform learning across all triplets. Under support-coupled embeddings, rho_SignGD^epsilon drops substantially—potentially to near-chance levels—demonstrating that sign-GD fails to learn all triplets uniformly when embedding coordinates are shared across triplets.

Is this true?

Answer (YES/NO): YES